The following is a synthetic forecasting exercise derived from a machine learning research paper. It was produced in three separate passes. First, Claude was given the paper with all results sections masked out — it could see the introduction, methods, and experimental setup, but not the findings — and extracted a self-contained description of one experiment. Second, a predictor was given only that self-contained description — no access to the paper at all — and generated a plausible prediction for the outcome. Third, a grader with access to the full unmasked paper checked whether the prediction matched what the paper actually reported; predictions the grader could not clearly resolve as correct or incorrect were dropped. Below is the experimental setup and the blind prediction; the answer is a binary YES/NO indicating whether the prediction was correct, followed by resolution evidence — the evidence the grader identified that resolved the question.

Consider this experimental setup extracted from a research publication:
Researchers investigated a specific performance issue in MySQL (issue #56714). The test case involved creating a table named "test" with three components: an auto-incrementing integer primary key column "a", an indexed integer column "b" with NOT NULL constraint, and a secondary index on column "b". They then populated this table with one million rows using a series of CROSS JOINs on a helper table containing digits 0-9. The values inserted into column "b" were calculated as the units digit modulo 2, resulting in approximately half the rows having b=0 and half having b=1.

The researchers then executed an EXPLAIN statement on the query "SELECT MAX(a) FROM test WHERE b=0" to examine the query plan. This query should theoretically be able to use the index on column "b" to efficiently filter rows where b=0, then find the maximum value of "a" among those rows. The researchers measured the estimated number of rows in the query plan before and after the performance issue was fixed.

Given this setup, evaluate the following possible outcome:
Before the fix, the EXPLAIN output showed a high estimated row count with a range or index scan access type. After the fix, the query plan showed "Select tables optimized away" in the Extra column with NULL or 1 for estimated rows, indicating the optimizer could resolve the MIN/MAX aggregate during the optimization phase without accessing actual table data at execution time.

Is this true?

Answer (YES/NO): NO